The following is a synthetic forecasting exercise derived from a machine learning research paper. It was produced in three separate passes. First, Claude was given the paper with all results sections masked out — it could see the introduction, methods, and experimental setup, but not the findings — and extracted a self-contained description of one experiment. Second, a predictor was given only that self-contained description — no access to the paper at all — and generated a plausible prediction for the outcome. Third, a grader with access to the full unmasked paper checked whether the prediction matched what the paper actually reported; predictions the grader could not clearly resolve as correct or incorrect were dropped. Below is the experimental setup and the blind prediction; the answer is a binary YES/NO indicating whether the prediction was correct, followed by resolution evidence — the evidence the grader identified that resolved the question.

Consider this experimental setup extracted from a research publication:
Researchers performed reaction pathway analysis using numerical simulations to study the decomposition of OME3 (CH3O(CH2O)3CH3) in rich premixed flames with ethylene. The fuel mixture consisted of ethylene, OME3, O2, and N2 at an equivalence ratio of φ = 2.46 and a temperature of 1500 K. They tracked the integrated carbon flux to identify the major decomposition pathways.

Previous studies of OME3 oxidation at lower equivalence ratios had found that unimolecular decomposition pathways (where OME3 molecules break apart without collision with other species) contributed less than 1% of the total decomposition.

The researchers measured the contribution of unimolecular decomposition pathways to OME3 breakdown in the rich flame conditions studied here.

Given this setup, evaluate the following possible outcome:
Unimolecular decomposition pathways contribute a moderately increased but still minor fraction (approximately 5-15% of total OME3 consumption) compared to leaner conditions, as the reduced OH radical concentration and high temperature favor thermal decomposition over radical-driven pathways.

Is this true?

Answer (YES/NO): NO